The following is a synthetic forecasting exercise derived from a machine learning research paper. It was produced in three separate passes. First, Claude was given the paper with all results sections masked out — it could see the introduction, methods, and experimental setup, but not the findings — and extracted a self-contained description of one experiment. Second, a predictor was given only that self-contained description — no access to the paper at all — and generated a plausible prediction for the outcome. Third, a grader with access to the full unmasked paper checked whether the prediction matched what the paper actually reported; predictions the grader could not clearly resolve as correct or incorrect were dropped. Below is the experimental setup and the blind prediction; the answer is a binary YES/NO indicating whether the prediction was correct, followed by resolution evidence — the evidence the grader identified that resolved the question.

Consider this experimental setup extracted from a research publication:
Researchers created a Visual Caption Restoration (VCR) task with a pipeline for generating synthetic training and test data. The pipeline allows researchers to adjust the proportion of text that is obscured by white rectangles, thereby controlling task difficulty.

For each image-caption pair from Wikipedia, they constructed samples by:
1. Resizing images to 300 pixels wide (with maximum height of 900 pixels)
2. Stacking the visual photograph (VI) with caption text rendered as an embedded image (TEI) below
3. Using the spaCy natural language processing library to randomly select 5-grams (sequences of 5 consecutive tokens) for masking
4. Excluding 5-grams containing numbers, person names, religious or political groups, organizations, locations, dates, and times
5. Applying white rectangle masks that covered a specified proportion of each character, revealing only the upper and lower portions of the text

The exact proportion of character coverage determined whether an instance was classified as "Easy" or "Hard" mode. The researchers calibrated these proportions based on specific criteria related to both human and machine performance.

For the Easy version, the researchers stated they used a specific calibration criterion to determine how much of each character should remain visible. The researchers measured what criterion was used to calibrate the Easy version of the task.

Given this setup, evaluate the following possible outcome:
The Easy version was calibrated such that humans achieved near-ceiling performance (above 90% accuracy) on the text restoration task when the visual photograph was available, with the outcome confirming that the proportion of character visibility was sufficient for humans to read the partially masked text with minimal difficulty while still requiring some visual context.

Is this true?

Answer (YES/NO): NO